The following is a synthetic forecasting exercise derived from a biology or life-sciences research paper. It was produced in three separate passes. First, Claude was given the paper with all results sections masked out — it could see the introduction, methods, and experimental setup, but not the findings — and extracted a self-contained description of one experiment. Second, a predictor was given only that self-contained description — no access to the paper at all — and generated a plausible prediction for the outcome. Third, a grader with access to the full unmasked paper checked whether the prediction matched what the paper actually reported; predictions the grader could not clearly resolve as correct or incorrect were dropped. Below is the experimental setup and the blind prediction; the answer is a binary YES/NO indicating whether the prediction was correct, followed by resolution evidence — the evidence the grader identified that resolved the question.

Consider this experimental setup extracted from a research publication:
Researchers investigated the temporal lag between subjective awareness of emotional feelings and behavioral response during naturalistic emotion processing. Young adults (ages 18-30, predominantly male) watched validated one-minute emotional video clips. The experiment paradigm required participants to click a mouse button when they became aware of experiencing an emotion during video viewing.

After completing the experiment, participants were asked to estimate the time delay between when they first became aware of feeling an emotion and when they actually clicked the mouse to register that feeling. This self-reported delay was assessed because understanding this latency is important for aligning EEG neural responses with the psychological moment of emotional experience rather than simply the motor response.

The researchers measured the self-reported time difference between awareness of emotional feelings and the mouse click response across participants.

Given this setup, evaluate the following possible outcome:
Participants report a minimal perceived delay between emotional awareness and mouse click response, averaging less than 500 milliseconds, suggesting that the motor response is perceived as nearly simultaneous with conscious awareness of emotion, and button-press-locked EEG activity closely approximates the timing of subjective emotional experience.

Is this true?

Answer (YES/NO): NO